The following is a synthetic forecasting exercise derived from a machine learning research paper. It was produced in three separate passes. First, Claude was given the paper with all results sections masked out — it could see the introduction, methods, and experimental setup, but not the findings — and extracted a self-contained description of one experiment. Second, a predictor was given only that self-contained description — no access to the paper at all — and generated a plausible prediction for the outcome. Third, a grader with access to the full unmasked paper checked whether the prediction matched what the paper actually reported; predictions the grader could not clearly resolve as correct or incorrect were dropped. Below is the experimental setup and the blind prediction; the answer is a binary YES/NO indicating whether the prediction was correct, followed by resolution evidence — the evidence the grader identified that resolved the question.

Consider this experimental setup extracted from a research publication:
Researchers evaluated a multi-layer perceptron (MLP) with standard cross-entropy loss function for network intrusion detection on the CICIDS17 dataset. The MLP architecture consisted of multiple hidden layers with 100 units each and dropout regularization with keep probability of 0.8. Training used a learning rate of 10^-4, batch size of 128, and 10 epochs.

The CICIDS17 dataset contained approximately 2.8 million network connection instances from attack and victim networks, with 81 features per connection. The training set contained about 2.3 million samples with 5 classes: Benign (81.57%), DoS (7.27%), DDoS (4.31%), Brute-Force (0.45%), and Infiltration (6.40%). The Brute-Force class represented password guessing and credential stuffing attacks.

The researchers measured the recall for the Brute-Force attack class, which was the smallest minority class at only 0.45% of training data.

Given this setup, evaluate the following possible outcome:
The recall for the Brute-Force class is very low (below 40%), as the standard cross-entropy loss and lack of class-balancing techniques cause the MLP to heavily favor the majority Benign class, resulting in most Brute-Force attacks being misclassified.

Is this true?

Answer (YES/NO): YES